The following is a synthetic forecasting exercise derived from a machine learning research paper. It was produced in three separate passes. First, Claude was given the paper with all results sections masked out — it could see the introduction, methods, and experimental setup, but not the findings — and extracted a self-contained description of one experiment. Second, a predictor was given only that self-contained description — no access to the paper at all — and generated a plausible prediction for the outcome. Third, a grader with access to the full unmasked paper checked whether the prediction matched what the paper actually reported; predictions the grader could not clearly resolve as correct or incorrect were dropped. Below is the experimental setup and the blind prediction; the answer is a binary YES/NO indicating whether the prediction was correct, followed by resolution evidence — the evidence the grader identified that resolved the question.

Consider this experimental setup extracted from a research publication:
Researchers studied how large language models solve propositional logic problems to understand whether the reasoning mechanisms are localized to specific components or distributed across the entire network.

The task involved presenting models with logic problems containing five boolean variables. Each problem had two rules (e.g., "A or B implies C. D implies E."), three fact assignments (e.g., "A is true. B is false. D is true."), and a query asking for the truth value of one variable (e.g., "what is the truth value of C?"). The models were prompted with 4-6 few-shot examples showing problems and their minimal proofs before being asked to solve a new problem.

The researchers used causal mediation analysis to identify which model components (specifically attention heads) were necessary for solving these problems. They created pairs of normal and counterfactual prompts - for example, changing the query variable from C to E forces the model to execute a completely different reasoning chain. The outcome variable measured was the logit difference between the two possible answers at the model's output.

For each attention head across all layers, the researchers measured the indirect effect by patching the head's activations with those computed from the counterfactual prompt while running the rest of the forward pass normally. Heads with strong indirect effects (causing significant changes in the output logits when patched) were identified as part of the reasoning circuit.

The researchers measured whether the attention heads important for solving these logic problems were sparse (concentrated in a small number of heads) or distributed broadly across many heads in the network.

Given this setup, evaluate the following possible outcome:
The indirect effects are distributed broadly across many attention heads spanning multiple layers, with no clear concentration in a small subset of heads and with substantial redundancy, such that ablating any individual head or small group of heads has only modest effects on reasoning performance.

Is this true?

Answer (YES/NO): NO